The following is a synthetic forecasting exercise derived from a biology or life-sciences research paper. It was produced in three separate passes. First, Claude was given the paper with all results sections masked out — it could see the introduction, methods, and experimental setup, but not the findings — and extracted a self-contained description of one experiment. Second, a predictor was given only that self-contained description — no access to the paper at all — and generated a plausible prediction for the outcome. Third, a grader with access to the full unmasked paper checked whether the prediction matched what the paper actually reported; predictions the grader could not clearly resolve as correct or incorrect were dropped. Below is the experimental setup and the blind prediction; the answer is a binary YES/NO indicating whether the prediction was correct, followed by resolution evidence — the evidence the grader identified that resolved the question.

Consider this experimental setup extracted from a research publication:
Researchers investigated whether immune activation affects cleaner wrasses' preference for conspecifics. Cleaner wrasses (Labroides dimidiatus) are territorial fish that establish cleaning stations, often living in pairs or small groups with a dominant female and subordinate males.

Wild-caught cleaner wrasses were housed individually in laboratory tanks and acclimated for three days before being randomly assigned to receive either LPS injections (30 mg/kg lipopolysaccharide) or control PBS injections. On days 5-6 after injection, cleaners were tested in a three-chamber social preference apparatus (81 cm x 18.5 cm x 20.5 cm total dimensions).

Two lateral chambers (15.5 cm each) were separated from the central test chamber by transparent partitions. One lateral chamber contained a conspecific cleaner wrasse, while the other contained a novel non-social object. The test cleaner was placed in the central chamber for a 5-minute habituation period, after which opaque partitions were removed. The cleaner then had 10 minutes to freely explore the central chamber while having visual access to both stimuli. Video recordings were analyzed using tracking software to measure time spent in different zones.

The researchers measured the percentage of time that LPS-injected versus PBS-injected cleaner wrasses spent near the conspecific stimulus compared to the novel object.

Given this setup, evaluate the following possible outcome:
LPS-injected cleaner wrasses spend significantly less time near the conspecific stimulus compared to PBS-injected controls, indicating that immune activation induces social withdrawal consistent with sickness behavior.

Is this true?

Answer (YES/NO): NO